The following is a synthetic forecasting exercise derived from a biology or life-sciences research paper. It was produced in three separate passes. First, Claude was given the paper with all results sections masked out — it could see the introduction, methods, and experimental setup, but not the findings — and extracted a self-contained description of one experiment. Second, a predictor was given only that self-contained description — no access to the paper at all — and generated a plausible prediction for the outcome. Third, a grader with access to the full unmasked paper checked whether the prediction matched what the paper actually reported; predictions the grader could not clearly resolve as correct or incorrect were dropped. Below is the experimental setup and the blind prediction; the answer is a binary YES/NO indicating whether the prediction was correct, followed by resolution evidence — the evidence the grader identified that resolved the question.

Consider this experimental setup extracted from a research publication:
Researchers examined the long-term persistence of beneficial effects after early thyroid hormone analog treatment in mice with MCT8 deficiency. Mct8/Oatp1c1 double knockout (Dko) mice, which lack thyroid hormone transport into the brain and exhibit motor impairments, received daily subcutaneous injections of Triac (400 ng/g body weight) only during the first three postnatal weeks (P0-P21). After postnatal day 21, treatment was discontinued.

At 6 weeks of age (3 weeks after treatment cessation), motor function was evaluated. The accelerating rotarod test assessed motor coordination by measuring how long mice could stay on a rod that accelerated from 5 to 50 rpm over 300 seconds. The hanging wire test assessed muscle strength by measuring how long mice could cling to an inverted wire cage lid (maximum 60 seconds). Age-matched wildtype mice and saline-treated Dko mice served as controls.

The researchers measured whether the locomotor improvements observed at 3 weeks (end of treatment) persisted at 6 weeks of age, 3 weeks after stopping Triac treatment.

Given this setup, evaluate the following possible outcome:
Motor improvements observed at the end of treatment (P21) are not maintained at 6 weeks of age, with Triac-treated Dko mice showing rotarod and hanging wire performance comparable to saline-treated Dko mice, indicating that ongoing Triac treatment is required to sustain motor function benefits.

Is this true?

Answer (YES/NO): NO